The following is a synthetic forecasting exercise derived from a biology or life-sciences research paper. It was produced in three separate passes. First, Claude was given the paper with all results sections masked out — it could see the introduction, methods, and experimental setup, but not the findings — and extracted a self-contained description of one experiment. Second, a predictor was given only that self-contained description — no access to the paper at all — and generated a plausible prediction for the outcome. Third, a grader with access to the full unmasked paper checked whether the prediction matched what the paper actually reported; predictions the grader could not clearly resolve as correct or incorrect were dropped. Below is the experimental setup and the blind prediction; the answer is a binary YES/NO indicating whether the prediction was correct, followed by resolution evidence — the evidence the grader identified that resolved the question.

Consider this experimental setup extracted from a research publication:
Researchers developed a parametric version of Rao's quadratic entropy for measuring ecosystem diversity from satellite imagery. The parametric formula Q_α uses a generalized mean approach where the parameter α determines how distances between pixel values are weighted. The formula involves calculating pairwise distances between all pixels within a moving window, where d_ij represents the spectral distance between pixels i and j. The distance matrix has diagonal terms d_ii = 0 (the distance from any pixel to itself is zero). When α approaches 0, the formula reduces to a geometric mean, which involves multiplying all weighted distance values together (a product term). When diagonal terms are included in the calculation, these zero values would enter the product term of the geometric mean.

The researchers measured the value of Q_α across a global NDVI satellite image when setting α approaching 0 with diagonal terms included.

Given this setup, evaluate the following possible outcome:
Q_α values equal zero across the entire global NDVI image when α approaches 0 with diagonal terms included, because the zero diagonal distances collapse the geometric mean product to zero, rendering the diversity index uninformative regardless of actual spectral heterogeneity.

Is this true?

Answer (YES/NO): YES